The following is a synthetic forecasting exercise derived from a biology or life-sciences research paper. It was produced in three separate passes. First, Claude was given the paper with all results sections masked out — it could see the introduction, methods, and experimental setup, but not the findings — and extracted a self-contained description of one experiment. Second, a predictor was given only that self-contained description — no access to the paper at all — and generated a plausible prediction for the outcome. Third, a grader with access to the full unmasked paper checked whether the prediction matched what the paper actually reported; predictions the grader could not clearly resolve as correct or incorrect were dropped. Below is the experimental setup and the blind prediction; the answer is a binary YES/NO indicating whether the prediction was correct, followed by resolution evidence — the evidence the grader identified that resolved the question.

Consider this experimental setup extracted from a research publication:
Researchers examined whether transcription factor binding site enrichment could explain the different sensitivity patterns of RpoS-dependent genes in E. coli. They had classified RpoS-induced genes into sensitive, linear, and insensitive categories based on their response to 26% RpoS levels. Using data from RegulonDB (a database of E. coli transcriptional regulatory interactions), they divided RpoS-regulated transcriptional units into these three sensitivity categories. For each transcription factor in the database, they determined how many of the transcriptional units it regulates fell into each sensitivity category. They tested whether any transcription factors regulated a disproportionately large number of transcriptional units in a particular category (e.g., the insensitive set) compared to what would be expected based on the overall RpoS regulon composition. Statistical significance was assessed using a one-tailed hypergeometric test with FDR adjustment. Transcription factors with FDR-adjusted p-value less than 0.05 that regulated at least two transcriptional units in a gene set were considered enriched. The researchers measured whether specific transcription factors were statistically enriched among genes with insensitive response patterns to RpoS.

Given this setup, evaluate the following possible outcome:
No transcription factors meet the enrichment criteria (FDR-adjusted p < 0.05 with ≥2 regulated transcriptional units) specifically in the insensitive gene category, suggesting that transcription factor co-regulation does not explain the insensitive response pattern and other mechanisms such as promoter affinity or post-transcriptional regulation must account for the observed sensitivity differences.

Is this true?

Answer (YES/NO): NO